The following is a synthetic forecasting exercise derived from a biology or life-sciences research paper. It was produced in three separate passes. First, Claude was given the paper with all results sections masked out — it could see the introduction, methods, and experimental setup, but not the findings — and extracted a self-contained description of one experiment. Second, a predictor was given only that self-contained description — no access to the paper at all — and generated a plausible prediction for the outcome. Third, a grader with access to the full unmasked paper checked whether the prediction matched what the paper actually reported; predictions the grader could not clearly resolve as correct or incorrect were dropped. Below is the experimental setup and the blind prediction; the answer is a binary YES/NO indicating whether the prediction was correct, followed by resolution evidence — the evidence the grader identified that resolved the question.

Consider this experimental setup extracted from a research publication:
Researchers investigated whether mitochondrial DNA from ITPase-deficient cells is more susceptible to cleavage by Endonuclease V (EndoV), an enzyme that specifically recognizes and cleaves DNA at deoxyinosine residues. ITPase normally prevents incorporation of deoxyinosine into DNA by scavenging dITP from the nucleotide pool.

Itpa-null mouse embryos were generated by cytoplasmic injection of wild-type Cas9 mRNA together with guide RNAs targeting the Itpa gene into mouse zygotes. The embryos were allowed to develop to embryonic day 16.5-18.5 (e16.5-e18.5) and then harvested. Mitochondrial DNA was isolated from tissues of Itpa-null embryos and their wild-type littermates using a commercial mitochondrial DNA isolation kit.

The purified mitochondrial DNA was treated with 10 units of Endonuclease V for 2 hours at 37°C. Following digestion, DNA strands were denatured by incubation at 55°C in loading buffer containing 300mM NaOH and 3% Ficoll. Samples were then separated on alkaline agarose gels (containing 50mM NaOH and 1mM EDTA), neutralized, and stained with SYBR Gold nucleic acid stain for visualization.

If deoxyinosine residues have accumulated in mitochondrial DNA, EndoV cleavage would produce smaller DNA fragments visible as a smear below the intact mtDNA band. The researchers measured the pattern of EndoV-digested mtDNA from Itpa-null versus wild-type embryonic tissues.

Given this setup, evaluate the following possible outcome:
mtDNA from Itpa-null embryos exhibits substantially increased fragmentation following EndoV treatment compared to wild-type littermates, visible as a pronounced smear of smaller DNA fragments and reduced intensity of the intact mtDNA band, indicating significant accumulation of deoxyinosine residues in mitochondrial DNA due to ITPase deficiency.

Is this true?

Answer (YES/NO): NO